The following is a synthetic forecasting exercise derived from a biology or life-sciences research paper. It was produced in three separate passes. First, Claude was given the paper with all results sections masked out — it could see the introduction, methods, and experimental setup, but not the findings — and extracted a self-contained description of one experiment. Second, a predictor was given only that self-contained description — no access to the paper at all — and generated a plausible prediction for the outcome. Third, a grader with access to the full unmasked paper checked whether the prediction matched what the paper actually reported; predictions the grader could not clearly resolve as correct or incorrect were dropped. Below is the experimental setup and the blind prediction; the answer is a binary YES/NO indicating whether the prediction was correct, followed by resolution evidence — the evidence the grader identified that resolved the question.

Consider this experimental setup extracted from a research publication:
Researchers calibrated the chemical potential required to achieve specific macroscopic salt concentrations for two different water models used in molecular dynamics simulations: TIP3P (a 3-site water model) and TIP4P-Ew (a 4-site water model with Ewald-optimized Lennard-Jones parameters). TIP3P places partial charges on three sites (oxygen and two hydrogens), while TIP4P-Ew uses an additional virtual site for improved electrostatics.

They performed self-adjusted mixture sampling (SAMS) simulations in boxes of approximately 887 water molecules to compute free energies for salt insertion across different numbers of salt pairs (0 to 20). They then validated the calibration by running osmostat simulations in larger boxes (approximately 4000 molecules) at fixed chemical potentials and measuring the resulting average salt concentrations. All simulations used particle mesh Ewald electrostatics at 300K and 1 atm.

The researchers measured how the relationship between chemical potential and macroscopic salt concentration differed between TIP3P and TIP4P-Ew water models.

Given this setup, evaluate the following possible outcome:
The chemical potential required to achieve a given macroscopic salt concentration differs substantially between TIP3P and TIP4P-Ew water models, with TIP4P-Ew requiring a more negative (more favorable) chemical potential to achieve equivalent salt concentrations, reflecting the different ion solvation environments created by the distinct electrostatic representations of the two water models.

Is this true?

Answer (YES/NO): NO